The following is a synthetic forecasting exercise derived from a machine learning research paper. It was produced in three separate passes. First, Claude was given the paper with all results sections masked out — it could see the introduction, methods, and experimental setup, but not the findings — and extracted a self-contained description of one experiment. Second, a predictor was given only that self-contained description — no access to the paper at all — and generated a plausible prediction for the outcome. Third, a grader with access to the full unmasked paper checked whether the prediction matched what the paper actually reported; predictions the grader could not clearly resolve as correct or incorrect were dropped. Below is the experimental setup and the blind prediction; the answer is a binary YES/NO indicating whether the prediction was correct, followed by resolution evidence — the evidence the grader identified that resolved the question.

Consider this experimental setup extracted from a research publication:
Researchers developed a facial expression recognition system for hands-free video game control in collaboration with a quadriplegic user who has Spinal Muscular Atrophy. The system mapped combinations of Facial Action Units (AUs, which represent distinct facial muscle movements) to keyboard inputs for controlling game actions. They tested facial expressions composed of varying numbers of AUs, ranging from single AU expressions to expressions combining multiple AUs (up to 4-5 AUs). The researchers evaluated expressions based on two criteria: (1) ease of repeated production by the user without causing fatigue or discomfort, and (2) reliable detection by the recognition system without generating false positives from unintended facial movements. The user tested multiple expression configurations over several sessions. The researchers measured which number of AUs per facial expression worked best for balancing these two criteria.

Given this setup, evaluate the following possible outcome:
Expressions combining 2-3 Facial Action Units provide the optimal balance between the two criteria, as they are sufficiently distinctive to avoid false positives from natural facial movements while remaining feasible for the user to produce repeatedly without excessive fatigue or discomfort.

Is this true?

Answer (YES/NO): YES